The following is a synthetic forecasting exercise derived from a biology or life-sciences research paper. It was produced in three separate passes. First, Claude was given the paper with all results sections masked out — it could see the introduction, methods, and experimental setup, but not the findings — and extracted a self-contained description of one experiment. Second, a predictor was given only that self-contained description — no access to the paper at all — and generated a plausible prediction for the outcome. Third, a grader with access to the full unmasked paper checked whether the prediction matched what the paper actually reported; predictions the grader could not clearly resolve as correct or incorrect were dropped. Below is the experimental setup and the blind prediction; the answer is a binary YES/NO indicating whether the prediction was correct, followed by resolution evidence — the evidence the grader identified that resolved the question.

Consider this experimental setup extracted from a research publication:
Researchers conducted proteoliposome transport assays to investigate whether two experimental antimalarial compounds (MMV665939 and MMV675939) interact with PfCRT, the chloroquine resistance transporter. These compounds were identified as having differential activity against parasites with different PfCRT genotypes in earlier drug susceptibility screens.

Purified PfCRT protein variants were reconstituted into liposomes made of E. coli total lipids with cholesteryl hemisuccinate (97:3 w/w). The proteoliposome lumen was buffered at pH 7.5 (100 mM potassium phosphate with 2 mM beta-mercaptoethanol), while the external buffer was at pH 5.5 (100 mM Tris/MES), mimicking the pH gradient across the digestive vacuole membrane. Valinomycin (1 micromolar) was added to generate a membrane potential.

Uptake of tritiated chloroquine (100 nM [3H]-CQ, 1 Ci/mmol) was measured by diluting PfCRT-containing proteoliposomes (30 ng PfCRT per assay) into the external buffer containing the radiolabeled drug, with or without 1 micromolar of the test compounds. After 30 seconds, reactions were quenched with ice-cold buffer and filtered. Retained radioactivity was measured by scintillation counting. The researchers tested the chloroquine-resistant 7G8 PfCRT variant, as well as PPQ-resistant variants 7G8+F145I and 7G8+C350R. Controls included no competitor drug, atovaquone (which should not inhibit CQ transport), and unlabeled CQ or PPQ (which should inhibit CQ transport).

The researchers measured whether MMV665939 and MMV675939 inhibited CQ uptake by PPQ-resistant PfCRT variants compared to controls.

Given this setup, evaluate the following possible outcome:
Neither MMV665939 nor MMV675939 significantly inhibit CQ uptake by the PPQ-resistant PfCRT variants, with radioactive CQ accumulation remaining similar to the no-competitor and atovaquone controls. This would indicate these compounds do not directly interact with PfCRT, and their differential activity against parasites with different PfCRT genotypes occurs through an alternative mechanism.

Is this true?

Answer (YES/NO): NO